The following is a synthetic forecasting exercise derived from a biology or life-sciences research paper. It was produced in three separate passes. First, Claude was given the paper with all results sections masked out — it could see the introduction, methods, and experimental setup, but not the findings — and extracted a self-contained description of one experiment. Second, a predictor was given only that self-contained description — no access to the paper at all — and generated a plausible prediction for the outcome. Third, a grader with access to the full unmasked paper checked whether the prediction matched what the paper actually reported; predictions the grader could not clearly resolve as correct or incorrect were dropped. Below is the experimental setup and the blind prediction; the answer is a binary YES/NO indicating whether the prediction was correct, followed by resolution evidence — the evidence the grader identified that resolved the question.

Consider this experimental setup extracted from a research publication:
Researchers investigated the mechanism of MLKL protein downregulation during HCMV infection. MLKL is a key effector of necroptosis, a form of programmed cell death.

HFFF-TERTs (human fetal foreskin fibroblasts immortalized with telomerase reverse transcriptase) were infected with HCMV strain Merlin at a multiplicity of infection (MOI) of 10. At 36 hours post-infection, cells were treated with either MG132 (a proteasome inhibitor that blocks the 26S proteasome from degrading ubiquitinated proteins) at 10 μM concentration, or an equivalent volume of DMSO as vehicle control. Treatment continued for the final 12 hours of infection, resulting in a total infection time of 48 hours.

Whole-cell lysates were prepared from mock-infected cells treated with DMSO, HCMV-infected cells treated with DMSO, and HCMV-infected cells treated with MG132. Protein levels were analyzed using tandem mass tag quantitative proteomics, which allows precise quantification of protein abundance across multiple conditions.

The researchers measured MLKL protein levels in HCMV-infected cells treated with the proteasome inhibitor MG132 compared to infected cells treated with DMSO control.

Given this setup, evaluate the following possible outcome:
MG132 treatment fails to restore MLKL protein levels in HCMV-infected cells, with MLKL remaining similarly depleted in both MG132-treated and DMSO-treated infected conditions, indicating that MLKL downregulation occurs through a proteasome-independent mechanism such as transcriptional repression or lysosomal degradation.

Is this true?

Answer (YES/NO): NO